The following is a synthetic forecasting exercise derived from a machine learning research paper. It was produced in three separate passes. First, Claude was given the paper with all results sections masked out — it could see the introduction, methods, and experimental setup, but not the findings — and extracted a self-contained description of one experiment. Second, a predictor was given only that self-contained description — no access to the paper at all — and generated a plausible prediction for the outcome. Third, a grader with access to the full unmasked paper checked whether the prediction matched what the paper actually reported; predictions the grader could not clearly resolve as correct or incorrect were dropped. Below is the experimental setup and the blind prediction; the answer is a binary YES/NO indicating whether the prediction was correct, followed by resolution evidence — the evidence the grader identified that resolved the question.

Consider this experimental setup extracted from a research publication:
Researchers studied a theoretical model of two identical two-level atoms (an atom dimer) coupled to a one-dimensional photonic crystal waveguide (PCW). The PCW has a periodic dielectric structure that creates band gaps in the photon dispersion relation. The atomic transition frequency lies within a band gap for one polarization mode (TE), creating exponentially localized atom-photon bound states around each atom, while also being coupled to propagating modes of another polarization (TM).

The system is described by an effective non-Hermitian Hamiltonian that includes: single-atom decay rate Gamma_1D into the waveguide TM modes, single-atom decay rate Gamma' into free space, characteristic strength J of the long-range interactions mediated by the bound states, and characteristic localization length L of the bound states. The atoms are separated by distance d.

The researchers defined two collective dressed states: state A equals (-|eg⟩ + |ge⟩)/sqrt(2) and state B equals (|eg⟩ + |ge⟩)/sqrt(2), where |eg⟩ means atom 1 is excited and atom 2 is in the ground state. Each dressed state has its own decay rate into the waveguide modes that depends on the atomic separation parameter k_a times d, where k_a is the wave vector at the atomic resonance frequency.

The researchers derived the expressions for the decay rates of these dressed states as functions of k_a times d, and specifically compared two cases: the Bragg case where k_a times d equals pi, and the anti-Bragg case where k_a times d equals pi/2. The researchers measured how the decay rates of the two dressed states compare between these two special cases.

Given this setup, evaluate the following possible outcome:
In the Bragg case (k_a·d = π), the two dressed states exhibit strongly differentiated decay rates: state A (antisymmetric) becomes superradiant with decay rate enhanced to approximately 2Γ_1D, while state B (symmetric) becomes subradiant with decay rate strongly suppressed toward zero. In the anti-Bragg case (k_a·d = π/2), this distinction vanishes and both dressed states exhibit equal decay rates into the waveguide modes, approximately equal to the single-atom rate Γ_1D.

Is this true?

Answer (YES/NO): YES